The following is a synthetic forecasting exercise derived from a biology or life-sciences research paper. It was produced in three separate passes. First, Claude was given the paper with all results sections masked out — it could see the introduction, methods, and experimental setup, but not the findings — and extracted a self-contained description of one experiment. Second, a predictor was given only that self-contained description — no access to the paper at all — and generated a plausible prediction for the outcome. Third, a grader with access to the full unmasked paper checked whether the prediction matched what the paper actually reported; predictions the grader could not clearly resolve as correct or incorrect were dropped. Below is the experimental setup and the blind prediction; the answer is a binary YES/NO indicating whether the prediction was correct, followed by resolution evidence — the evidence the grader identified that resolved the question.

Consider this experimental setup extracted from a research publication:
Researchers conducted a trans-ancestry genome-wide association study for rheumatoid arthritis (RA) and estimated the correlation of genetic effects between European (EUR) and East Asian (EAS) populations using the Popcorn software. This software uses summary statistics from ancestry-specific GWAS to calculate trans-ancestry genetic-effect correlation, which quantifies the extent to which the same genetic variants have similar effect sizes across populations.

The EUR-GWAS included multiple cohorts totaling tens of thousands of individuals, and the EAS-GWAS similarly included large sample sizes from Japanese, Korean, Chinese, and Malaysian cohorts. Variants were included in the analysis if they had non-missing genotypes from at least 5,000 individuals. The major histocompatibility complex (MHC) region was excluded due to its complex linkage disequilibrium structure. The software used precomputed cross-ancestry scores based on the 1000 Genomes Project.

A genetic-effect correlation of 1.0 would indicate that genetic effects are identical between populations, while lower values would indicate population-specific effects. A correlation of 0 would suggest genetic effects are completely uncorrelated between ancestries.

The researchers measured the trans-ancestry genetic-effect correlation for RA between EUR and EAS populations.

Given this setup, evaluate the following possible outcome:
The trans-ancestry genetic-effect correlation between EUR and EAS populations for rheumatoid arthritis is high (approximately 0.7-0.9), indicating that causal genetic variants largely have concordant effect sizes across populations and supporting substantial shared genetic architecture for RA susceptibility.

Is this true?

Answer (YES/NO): NO